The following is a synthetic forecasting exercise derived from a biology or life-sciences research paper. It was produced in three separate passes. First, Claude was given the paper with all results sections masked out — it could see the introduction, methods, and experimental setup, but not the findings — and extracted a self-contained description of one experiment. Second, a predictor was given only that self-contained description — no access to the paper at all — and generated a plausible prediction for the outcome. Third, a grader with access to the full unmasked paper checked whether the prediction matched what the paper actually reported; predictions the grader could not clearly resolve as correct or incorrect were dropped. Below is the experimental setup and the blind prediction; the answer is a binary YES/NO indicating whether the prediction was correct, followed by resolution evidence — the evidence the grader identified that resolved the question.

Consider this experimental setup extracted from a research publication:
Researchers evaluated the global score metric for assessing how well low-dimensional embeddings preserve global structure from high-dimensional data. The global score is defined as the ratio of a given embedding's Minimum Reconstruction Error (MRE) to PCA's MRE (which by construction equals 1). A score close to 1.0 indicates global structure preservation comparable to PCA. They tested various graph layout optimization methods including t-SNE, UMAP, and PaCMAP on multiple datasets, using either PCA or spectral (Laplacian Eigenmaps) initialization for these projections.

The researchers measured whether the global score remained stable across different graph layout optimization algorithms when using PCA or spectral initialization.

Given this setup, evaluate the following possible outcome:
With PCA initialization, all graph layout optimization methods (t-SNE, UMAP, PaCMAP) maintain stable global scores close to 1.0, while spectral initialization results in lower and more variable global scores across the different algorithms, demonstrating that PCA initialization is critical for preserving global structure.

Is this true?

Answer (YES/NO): NO